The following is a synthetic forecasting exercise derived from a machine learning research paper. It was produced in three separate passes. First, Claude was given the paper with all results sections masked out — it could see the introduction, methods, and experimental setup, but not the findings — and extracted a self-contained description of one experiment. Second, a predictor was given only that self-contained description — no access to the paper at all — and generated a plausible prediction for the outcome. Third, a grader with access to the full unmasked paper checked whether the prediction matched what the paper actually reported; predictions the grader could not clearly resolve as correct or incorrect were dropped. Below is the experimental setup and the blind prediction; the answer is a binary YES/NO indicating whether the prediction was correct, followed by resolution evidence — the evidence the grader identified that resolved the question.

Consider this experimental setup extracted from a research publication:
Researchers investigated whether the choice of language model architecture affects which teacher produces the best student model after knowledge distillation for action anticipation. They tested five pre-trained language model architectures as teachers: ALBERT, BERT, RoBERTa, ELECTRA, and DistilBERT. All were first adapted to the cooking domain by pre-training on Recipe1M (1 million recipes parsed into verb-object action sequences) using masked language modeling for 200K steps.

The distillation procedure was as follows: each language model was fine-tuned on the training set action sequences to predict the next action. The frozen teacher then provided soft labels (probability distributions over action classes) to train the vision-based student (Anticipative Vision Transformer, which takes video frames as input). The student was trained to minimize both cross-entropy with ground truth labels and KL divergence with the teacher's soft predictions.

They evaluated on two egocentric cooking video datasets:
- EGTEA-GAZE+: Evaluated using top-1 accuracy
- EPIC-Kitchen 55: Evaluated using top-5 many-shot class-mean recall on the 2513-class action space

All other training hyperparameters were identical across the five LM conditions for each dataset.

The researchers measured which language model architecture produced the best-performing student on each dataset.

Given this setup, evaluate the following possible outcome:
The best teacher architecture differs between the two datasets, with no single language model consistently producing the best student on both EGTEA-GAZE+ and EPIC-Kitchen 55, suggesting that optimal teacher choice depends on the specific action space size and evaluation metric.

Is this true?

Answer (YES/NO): YES